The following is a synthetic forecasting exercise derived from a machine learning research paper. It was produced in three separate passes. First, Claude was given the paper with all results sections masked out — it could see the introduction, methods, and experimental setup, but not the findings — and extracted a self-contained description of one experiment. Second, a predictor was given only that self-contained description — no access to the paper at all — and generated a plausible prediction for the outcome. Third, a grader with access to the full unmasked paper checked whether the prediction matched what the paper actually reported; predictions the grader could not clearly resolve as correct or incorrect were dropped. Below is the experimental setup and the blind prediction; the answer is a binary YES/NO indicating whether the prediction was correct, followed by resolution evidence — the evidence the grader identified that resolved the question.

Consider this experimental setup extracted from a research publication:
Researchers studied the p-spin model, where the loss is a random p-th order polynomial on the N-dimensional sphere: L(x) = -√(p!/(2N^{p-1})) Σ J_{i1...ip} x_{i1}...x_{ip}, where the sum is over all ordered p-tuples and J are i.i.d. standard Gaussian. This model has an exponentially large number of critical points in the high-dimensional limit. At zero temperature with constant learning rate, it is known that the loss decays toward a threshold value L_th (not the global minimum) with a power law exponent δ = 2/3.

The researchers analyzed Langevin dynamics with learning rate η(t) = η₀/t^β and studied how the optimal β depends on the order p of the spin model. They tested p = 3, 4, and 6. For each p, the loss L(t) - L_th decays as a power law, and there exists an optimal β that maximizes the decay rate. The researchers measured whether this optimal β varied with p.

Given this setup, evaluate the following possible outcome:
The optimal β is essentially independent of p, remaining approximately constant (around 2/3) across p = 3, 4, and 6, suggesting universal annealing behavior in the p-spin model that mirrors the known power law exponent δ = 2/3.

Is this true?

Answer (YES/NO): NO